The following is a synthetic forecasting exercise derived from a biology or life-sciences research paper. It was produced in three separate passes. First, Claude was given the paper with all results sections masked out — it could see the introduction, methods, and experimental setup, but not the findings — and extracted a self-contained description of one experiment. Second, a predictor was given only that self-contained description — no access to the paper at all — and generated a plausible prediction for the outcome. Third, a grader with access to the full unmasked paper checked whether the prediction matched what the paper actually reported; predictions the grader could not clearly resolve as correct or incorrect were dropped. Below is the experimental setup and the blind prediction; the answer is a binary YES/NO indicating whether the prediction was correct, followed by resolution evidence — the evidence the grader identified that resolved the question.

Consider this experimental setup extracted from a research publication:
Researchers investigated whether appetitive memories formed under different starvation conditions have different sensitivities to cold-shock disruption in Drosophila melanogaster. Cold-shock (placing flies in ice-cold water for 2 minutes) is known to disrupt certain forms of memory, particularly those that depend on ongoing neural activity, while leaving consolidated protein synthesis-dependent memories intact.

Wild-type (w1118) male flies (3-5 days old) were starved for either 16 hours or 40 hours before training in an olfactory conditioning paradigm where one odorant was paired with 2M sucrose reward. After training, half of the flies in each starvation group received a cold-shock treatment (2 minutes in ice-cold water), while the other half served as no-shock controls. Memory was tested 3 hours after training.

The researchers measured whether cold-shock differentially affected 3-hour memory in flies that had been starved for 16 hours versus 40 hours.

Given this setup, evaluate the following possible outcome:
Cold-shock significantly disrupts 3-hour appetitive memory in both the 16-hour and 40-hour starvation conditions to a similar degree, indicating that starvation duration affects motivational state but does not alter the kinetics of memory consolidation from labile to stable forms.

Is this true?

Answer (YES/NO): NO